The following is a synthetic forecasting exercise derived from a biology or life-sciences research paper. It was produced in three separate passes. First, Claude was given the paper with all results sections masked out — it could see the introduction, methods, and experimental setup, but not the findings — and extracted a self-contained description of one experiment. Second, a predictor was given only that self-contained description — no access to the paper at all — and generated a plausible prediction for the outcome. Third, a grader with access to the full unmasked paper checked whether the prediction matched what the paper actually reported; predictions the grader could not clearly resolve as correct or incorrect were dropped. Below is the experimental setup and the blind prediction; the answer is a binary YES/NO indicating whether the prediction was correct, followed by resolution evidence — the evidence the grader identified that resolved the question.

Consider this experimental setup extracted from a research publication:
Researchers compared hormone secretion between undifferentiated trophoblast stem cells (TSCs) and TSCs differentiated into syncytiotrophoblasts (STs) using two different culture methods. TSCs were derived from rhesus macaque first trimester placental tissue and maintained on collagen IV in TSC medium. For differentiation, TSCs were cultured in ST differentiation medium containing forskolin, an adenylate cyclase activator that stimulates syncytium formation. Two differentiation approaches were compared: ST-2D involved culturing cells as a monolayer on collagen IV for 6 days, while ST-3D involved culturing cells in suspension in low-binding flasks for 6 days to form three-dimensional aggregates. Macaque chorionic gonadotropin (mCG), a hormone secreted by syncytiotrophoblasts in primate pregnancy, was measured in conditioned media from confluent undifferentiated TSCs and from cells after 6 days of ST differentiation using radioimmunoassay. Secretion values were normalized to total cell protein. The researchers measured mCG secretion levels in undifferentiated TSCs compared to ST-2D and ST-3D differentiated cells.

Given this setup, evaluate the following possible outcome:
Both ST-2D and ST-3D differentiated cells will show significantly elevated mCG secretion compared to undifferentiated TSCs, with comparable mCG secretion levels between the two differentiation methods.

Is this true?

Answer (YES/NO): NO